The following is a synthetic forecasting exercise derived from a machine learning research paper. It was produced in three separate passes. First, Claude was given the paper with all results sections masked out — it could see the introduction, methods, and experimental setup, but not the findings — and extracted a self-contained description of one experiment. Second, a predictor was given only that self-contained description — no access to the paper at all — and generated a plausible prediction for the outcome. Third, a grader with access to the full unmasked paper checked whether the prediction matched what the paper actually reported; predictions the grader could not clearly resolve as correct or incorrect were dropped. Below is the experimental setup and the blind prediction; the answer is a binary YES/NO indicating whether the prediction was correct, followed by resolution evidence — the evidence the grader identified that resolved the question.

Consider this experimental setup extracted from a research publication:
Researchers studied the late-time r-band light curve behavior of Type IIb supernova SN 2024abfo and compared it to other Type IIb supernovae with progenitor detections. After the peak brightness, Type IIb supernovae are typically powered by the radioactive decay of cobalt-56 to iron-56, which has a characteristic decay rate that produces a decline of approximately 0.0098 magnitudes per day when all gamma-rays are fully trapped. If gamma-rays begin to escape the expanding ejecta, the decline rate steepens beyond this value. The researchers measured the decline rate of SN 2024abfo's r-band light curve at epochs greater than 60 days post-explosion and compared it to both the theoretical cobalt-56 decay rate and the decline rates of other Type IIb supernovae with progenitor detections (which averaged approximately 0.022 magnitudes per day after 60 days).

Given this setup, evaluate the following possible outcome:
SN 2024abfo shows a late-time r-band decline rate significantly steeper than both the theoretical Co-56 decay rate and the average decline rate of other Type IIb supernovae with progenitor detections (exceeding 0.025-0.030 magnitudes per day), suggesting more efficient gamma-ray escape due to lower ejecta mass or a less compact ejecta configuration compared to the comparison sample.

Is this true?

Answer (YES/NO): NO